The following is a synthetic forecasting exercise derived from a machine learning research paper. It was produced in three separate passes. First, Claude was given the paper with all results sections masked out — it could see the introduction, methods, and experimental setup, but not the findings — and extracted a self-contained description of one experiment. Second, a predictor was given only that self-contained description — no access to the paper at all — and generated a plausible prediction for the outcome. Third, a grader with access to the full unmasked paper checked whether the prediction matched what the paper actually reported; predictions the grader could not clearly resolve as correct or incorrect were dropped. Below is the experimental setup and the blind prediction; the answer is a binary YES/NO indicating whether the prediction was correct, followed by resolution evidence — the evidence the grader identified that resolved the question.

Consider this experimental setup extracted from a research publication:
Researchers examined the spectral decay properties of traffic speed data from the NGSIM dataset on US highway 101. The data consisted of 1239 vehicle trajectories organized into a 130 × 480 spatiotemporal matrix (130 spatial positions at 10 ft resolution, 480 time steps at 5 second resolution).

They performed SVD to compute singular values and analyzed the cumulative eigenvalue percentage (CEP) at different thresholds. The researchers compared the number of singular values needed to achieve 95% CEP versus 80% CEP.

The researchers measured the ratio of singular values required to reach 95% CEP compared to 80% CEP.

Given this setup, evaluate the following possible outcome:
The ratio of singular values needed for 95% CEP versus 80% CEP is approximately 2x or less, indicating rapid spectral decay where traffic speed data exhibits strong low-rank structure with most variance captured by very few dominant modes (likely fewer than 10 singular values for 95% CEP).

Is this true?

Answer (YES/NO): NO